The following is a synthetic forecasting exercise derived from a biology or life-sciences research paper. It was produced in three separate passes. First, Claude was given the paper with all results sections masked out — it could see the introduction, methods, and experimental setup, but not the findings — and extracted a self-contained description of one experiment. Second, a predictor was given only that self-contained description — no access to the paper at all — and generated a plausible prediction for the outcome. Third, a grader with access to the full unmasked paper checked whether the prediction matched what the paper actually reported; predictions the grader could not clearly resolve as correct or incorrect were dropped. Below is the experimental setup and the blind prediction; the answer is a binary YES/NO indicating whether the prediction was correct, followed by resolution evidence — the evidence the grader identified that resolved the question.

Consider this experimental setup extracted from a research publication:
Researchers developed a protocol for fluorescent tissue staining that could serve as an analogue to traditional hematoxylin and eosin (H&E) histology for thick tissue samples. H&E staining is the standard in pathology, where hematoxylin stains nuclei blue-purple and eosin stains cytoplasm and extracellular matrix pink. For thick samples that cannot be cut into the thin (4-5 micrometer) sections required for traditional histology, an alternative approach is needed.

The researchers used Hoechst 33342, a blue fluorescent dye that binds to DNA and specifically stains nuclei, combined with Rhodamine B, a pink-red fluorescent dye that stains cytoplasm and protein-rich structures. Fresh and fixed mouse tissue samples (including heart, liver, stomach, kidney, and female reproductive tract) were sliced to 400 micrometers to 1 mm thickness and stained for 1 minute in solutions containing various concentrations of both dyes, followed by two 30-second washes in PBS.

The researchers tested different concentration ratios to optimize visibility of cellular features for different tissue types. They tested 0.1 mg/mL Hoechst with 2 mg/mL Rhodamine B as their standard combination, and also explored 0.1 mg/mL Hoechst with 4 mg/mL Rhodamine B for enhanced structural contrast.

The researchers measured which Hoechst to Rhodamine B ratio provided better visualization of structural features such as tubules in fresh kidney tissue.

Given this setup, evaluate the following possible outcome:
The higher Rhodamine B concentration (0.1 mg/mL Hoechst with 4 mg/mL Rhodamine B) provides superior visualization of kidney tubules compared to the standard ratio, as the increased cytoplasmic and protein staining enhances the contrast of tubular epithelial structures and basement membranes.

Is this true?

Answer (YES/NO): YES